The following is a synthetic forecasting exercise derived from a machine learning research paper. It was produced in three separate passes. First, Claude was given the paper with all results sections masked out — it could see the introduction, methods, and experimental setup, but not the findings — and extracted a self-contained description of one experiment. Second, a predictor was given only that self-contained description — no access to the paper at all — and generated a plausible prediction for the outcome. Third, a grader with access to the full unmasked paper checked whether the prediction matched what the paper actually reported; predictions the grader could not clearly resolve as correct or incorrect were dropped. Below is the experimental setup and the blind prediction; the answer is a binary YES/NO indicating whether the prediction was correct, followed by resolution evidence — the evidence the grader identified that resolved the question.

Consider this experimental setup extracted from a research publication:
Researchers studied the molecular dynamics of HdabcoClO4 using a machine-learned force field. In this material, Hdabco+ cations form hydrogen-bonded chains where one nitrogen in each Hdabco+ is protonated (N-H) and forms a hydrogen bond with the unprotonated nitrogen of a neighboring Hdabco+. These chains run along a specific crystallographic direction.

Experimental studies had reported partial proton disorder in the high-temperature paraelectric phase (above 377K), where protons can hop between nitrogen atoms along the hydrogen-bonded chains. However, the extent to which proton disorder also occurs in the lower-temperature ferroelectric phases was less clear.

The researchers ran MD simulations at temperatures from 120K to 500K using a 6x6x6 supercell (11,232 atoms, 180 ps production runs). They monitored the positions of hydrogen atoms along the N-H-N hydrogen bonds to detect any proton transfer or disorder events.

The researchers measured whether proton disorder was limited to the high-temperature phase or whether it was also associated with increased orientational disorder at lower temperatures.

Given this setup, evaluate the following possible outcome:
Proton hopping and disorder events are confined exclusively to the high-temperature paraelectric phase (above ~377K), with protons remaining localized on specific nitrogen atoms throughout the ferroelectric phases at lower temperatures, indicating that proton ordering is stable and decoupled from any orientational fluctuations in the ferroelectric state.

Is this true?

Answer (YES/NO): NO